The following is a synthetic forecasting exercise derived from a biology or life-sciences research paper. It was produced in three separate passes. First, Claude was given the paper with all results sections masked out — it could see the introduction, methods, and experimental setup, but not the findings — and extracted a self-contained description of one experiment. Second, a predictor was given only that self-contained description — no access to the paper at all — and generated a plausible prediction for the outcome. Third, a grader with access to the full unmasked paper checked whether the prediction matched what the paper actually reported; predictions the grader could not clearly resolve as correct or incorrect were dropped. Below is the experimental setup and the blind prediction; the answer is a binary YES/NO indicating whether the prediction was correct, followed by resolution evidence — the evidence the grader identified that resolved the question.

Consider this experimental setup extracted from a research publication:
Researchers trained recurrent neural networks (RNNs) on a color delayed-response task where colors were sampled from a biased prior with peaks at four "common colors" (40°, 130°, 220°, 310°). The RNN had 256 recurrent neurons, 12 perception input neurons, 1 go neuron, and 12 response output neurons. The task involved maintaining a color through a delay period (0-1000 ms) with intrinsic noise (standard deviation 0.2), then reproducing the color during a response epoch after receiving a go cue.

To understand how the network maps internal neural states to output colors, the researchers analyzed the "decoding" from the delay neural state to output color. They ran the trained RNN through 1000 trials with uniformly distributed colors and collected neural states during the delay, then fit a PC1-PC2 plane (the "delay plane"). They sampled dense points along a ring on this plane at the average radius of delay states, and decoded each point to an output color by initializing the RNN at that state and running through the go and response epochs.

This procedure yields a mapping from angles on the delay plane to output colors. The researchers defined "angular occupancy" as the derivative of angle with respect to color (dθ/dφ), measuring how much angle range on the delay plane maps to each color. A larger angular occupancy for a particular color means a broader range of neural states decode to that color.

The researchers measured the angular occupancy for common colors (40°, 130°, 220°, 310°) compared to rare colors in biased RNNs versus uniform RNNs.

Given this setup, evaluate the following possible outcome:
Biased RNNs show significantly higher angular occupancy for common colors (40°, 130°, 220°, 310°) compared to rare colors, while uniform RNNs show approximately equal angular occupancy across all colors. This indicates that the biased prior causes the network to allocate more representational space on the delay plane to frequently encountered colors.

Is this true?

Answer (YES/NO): YES